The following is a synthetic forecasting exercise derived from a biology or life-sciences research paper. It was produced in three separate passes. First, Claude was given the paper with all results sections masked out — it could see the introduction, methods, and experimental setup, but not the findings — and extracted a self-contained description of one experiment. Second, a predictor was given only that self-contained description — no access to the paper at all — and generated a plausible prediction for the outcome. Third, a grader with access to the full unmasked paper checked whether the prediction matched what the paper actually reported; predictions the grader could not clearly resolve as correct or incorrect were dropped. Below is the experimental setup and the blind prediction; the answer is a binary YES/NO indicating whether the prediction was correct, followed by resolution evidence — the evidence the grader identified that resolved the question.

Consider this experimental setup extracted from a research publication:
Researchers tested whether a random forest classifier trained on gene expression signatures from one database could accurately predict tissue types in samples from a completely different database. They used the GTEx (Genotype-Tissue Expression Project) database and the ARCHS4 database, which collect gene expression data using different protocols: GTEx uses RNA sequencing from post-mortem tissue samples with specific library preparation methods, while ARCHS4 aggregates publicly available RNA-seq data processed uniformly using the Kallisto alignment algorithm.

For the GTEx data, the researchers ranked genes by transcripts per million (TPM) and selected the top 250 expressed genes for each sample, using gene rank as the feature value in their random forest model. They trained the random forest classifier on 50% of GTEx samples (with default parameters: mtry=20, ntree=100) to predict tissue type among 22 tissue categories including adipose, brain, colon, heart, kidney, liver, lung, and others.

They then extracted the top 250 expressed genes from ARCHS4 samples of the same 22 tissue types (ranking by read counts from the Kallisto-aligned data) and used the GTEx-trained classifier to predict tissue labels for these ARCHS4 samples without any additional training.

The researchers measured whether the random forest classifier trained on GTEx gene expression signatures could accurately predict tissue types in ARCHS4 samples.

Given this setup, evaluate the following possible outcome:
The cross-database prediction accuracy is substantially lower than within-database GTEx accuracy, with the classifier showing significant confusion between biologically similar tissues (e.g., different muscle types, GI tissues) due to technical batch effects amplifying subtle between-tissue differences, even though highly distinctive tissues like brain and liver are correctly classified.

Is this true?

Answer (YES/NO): NO